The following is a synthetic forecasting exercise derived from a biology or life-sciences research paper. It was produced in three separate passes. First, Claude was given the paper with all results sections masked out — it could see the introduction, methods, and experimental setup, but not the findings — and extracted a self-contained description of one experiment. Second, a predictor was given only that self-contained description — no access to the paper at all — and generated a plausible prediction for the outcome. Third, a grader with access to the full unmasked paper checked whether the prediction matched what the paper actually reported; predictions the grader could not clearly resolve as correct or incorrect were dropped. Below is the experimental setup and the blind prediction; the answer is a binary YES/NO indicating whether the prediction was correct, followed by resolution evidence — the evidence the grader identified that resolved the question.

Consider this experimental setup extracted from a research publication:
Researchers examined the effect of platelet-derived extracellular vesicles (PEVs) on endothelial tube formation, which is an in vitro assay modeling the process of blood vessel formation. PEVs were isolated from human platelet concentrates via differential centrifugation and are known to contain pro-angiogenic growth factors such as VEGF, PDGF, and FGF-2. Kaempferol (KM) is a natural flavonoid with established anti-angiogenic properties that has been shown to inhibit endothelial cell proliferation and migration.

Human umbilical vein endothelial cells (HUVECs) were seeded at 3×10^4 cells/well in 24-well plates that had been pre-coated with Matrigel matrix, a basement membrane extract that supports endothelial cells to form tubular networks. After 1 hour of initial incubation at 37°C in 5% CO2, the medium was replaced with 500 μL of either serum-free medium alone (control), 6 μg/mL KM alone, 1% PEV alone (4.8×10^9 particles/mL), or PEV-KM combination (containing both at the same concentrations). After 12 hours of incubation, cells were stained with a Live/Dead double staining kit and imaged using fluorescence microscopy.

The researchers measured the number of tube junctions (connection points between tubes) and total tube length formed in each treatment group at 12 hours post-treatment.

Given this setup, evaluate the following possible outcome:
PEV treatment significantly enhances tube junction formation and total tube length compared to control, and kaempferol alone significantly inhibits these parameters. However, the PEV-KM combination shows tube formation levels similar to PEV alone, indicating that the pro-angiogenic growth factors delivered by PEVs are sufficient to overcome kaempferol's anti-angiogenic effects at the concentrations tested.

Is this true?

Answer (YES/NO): NO